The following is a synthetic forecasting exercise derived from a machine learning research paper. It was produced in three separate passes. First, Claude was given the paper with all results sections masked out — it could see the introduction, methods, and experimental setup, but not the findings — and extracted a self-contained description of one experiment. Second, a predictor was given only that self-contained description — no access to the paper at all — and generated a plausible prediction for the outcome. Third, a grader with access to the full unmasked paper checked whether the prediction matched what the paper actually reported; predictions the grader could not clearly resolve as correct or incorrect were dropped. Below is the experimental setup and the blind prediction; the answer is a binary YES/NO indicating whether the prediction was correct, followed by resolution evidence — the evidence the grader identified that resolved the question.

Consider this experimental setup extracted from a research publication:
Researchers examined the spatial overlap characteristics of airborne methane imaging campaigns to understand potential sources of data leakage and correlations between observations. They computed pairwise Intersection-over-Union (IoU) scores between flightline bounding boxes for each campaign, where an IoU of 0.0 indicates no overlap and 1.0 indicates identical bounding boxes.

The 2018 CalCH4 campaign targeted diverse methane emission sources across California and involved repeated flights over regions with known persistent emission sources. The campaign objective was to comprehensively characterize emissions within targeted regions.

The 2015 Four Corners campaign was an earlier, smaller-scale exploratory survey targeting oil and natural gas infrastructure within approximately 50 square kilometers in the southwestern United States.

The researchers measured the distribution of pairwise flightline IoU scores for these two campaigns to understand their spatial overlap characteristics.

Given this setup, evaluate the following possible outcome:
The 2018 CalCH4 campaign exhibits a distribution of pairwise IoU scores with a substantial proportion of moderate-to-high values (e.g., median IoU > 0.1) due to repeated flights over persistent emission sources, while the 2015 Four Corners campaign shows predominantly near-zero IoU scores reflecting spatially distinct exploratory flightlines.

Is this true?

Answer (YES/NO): NO